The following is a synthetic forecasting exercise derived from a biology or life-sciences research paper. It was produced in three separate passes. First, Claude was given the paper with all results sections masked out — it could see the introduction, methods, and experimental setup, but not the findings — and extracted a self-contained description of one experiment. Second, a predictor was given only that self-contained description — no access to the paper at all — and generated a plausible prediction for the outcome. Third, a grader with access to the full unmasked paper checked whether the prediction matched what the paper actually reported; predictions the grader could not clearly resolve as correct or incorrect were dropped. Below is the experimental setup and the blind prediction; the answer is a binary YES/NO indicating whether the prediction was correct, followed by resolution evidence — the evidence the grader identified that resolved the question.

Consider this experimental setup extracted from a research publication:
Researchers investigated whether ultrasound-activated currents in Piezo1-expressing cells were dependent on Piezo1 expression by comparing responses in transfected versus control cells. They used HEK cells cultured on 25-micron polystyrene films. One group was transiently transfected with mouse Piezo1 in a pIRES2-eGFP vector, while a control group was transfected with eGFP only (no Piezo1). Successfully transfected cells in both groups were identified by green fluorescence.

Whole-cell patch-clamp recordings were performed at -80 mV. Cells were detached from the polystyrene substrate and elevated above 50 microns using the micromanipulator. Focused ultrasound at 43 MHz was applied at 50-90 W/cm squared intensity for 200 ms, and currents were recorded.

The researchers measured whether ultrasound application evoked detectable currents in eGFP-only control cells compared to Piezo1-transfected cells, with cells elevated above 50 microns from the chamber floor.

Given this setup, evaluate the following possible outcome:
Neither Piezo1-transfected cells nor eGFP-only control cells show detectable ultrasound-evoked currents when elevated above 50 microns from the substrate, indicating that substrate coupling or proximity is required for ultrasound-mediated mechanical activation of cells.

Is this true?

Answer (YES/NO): NO